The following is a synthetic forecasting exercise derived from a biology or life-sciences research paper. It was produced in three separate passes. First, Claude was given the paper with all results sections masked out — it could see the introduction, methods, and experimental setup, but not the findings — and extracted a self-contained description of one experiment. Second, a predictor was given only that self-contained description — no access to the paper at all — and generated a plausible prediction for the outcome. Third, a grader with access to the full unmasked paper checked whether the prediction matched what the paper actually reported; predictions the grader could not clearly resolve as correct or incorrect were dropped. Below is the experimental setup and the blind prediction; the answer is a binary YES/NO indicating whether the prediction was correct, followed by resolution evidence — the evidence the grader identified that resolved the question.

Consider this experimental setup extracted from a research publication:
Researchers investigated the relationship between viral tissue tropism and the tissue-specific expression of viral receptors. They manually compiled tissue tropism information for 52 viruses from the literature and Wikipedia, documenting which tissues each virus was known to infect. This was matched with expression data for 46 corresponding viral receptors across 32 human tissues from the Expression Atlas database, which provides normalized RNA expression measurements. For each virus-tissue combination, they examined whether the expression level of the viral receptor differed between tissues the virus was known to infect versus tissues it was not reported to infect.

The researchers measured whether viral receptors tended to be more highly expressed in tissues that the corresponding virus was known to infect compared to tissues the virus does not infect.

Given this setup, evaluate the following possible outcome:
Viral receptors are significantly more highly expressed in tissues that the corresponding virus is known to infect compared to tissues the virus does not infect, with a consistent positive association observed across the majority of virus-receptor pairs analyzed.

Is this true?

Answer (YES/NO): NO